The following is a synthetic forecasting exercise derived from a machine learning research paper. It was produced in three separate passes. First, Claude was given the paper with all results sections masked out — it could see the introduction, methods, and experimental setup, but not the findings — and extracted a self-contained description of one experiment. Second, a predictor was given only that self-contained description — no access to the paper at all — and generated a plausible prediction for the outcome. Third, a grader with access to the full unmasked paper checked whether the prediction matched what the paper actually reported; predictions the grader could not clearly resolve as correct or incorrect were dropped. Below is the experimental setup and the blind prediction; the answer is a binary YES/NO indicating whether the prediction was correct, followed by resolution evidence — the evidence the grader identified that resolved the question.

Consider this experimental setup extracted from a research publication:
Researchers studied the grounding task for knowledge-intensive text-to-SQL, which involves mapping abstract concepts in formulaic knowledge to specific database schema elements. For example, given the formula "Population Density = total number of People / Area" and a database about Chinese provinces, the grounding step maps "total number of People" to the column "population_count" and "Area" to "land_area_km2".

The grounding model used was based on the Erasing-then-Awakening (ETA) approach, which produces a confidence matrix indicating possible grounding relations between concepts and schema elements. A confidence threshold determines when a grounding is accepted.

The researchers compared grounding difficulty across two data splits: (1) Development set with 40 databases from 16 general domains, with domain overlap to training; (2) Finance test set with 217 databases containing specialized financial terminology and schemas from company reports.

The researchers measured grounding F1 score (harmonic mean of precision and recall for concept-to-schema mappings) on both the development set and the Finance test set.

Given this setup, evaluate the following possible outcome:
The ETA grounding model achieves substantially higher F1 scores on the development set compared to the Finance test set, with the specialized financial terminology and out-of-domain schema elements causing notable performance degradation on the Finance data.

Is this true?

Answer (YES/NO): YES